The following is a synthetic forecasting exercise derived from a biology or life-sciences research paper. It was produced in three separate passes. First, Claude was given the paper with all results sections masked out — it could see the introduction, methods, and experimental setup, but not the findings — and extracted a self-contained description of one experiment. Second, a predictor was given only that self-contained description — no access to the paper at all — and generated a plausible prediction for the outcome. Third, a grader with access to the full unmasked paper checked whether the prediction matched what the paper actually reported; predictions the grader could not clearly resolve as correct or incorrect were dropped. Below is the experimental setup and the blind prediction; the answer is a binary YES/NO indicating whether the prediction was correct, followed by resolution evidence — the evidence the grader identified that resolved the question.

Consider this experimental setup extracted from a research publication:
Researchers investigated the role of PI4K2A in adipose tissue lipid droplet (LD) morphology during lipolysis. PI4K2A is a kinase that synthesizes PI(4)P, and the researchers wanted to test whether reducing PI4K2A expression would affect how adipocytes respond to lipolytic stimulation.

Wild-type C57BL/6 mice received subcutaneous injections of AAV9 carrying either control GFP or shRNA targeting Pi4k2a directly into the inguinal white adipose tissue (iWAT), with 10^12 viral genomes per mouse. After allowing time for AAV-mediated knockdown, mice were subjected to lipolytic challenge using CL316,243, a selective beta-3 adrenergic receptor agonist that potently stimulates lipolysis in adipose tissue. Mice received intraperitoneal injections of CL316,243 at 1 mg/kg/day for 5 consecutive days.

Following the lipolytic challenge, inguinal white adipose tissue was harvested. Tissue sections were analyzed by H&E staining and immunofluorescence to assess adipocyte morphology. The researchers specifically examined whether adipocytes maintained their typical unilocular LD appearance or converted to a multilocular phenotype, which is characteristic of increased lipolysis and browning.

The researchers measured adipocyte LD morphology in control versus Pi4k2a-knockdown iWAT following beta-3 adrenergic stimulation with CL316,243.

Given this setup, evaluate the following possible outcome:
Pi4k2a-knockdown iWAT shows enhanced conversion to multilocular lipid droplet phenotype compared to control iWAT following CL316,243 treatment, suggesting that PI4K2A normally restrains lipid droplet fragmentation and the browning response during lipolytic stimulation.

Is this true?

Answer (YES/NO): NO